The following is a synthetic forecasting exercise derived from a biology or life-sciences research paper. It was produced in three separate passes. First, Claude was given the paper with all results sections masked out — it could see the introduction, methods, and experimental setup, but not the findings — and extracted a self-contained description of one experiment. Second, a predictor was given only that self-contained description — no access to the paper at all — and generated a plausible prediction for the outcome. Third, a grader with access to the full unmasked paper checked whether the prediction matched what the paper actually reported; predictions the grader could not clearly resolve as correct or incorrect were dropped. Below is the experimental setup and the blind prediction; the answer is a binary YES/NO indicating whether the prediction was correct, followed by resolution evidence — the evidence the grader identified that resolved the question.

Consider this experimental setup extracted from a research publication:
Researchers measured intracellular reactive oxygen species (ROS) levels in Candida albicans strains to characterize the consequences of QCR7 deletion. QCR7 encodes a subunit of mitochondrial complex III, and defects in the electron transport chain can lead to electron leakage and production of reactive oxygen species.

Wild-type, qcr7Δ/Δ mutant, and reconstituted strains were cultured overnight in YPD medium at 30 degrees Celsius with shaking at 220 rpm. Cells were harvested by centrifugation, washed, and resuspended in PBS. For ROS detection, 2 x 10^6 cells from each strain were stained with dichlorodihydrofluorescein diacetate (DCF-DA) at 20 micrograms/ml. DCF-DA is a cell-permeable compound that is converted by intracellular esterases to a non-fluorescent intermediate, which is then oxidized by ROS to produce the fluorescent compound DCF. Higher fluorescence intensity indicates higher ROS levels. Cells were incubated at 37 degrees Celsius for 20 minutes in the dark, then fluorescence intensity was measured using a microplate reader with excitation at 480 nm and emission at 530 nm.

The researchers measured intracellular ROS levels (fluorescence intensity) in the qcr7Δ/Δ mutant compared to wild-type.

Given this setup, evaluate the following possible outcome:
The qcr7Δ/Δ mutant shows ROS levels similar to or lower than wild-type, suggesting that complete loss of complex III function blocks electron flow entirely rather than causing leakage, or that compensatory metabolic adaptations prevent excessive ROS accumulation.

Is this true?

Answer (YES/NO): NO